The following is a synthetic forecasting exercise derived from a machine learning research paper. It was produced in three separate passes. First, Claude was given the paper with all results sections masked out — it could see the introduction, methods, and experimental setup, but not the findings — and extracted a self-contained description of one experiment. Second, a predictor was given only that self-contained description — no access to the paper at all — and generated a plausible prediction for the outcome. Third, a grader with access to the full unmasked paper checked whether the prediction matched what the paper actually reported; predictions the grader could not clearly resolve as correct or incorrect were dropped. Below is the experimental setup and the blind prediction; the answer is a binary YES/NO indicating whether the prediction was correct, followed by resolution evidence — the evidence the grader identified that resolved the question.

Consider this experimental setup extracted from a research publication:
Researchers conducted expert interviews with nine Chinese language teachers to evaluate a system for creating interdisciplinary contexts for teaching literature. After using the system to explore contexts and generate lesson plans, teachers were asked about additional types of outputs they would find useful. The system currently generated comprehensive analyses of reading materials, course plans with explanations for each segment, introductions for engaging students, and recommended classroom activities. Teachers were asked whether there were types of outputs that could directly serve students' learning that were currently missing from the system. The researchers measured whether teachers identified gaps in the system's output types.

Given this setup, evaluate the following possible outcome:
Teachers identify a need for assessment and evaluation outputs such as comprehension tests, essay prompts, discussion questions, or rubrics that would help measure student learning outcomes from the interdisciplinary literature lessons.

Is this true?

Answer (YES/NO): NO